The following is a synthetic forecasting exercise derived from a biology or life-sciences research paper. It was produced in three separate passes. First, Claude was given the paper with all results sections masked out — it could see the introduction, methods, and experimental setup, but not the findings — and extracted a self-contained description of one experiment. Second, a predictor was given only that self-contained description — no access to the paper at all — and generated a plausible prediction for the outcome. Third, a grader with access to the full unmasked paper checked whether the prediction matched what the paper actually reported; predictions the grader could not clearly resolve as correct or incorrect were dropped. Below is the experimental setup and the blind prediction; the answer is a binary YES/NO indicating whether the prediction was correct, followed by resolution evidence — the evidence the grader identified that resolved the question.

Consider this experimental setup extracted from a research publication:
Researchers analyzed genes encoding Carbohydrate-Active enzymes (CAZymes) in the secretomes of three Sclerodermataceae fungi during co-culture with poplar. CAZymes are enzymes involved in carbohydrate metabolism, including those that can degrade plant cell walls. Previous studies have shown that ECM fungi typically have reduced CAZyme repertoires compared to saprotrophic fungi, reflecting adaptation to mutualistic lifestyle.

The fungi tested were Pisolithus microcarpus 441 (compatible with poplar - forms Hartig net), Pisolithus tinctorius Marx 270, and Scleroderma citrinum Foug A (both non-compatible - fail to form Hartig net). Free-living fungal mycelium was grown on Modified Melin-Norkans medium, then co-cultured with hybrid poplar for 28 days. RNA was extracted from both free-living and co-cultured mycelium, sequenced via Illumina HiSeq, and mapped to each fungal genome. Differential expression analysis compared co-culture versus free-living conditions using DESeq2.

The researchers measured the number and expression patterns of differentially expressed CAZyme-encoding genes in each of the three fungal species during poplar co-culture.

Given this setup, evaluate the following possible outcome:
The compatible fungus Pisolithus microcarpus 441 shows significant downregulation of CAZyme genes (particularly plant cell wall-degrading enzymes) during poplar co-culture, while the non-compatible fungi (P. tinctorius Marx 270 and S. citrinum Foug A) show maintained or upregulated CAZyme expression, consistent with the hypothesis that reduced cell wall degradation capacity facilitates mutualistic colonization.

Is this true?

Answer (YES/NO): NO